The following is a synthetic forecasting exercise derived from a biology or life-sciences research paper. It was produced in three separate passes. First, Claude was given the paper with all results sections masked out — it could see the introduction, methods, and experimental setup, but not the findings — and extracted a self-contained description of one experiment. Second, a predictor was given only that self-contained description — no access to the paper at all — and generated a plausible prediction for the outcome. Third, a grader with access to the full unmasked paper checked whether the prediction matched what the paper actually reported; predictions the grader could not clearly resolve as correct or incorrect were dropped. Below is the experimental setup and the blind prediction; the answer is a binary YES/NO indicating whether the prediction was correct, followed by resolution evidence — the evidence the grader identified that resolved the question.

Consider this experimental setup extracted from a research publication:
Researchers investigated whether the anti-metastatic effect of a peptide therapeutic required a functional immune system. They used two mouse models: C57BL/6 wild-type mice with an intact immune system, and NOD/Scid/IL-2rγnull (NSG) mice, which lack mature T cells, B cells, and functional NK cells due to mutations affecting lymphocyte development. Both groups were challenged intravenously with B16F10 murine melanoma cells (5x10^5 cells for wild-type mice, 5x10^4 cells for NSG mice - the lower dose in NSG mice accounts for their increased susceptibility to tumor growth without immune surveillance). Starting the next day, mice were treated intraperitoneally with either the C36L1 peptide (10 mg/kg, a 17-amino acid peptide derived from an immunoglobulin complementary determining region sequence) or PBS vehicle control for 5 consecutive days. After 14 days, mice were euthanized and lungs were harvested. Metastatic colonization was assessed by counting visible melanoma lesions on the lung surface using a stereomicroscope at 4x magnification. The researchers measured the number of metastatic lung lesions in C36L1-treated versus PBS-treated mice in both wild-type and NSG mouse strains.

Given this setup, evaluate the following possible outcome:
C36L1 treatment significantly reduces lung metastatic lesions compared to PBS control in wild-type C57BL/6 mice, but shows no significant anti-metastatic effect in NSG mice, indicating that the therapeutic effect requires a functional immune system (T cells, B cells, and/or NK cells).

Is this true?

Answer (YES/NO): YES